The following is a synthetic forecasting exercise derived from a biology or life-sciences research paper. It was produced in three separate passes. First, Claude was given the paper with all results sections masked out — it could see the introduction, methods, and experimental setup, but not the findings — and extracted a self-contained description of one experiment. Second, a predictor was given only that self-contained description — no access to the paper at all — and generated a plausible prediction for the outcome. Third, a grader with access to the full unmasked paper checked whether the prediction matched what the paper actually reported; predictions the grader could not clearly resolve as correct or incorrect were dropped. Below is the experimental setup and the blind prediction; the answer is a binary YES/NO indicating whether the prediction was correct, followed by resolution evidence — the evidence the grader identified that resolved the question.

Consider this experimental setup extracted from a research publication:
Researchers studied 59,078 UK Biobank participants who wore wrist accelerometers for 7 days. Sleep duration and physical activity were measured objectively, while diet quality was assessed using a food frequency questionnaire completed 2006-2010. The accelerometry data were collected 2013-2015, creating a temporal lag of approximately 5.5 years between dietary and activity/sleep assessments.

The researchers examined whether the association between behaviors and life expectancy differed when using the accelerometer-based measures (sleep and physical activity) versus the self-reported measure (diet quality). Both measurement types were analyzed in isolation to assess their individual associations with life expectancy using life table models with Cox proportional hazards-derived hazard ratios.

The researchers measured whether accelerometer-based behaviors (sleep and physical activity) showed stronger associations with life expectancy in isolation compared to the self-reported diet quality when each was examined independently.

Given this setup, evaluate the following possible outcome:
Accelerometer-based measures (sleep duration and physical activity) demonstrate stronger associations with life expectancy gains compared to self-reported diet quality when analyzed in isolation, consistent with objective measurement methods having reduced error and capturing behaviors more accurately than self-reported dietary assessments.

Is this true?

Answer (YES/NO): YES